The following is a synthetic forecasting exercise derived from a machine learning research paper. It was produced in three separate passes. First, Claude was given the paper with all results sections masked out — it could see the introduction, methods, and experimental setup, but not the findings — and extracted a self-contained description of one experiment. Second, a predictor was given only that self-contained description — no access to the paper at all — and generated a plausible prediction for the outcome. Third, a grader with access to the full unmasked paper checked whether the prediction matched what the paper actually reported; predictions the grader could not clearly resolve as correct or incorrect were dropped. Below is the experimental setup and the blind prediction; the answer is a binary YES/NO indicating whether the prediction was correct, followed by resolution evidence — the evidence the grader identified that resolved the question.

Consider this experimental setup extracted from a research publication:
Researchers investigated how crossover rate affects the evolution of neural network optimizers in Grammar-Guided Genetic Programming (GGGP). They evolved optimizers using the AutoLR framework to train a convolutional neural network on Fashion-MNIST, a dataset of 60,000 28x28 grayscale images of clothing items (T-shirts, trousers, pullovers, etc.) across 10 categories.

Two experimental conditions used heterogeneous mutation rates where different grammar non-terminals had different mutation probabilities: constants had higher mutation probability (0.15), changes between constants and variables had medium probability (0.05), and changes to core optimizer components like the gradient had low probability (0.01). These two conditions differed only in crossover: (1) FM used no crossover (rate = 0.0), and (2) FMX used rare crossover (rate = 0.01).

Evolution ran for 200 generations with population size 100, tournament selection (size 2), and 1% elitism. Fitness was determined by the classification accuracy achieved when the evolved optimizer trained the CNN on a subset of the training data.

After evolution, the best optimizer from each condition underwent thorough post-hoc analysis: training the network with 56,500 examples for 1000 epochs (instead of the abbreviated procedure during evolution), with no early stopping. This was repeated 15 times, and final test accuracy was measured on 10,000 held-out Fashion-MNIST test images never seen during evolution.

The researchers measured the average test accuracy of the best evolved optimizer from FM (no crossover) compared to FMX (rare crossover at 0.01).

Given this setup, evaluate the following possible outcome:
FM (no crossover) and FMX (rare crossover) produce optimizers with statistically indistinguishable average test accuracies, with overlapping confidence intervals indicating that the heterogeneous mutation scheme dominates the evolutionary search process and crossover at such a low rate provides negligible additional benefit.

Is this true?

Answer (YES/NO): NO